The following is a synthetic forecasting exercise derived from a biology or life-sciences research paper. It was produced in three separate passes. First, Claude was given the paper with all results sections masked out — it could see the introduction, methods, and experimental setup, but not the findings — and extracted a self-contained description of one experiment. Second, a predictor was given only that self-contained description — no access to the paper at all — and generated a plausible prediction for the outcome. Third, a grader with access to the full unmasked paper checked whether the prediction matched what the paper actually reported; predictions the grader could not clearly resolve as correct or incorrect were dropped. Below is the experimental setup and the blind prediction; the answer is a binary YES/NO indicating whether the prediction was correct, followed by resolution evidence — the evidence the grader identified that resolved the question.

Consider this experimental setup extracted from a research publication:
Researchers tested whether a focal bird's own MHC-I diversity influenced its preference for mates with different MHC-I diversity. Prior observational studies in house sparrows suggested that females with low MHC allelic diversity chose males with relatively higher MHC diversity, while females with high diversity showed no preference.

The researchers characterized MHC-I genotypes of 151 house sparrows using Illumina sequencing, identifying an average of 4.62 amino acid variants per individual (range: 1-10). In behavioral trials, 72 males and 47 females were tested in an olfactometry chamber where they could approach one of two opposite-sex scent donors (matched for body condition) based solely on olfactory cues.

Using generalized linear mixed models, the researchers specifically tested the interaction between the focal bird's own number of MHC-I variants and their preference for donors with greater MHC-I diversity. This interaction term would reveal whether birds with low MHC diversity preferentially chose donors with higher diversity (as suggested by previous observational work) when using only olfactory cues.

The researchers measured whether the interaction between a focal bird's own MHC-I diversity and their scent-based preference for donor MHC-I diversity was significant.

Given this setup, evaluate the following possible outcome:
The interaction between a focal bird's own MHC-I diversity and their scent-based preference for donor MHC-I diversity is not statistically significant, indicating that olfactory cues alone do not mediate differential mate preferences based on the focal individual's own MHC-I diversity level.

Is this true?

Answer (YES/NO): YES